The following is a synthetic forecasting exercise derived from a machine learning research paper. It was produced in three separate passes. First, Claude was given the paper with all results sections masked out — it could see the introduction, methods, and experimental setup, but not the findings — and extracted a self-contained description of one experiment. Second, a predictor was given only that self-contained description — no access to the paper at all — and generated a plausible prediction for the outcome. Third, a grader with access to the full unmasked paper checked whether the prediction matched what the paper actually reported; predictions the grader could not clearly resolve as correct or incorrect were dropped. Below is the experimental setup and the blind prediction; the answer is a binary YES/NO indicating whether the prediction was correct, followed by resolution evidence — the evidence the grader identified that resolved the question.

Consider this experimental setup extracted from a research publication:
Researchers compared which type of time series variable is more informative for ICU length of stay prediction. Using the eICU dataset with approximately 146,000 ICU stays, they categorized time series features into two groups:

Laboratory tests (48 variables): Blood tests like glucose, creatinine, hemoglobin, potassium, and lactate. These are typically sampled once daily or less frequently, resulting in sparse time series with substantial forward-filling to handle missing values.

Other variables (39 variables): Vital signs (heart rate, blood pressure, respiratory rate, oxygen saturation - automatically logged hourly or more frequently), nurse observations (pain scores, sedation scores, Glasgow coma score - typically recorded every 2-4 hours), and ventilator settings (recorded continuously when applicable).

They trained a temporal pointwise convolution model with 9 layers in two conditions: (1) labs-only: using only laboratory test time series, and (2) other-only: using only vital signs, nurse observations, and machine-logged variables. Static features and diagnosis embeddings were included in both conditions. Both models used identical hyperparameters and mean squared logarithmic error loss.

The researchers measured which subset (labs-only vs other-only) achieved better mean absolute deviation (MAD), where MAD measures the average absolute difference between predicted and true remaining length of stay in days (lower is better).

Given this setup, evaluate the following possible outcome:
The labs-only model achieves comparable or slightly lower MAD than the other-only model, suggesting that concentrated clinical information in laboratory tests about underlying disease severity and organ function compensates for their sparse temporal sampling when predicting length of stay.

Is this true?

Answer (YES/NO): NO